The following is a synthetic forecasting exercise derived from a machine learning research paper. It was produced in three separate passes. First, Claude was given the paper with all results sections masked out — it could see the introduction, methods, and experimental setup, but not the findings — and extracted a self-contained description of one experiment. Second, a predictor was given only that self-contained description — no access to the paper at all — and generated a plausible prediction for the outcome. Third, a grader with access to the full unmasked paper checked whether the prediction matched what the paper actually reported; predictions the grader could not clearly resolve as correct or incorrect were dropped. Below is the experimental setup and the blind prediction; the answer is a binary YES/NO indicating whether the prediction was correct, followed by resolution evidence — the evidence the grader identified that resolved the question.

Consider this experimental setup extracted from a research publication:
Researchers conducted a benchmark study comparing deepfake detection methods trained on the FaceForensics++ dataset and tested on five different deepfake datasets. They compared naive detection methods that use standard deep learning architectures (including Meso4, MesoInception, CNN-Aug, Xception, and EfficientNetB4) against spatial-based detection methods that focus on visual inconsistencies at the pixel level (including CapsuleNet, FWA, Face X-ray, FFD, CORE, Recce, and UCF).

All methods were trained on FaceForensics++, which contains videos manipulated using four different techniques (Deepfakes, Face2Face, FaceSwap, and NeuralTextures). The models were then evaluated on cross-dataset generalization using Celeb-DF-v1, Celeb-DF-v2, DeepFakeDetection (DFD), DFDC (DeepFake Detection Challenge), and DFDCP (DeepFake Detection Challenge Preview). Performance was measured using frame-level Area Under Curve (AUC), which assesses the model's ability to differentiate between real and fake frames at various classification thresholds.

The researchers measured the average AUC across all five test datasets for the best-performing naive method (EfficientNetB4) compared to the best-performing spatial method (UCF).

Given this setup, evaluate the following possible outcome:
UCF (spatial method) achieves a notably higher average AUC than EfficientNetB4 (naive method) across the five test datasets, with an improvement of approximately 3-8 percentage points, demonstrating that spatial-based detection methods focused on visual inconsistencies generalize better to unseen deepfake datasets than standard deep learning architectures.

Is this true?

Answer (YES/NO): NO